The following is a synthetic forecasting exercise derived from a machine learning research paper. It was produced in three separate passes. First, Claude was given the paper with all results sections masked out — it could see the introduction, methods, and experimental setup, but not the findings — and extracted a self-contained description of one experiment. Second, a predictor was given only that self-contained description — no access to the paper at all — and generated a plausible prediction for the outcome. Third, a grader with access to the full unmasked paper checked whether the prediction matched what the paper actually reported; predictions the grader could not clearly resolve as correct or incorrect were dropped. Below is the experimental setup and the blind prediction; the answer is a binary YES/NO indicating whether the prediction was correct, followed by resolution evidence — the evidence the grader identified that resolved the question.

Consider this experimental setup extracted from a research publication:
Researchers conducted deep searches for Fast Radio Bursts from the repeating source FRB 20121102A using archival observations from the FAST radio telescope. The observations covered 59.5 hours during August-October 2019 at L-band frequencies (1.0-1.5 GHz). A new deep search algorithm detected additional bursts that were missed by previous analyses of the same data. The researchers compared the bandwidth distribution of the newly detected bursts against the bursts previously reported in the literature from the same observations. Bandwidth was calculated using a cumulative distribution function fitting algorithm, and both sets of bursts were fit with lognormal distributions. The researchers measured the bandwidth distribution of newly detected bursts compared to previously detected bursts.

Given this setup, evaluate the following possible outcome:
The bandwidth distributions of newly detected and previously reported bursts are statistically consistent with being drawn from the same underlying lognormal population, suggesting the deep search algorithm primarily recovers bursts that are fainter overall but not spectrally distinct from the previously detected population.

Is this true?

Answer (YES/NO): NO